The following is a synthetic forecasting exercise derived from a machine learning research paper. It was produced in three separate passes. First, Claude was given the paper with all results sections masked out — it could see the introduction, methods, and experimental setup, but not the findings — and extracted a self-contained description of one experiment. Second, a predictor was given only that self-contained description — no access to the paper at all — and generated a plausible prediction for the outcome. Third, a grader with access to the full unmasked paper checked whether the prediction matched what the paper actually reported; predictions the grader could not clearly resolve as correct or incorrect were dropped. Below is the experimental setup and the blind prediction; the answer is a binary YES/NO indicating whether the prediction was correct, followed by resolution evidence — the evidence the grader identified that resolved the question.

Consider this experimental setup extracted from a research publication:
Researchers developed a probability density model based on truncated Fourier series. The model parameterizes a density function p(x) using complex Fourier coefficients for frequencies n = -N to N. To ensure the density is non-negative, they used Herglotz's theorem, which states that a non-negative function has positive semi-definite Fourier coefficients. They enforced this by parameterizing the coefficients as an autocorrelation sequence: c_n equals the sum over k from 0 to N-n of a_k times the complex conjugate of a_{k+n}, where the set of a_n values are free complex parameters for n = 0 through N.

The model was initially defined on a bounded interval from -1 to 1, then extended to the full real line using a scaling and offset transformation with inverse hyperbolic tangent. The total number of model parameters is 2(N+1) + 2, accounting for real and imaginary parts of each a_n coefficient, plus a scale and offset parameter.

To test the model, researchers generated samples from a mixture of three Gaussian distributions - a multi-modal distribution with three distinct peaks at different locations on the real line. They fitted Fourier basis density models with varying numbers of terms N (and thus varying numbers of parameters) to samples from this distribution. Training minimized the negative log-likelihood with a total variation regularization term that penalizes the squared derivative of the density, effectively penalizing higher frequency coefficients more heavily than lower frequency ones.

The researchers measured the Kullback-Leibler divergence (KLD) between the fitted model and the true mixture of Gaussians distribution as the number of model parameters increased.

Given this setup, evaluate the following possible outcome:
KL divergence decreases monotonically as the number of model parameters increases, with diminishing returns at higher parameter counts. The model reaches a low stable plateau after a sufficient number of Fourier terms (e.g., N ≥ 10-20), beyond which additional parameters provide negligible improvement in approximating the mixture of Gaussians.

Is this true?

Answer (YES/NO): YES